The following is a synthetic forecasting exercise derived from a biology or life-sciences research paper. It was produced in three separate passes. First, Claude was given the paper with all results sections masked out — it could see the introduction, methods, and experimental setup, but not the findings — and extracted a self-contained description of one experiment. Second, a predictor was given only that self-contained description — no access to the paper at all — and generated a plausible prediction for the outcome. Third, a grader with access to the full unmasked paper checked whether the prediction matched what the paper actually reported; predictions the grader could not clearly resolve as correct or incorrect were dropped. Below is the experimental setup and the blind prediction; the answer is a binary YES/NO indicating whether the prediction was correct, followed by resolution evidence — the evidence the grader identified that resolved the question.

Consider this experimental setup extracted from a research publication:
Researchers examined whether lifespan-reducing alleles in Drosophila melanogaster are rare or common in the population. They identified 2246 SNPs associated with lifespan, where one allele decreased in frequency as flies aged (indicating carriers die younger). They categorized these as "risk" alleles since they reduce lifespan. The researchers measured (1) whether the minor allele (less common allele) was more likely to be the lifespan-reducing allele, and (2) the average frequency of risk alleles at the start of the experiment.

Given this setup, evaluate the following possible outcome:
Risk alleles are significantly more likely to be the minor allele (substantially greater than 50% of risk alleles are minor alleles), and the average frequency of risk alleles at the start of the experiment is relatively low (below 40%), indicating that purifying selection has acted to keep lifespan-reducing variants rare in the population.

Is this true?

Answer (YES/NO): NO